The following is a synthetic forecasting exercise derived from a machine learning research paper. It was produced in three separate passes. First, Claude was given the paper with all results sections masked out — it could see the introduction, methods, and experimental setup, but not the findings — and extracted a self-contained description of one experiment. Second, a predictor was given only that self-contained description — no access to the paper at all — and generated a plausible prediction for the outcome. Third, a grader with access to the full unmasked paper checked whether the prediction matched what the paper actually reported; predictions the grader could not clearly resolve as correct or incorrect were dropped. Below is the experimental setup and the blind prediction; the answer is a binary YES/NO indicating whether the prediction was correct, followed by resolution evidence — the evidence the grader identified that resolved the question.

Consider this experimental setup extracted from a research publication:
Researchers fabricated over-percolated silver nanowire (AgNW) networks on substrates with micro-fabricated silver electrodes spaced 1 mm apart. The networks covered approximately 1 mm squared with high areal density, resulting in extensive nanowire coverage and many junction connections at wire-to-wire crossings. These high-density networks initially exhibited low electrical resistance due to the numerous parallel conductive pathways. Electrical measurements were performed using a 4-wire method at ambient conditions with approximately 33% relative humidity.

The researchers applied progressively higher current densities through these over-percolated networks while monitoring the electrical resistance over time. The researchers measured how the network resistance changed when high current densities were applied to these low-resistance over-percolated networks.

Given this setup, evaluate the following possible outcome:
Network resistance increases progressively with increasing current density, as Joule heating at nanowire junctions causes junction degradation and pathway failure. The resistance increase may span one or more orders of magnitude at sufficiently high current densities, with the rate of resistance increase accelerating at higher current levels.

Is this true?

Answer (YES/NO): NO